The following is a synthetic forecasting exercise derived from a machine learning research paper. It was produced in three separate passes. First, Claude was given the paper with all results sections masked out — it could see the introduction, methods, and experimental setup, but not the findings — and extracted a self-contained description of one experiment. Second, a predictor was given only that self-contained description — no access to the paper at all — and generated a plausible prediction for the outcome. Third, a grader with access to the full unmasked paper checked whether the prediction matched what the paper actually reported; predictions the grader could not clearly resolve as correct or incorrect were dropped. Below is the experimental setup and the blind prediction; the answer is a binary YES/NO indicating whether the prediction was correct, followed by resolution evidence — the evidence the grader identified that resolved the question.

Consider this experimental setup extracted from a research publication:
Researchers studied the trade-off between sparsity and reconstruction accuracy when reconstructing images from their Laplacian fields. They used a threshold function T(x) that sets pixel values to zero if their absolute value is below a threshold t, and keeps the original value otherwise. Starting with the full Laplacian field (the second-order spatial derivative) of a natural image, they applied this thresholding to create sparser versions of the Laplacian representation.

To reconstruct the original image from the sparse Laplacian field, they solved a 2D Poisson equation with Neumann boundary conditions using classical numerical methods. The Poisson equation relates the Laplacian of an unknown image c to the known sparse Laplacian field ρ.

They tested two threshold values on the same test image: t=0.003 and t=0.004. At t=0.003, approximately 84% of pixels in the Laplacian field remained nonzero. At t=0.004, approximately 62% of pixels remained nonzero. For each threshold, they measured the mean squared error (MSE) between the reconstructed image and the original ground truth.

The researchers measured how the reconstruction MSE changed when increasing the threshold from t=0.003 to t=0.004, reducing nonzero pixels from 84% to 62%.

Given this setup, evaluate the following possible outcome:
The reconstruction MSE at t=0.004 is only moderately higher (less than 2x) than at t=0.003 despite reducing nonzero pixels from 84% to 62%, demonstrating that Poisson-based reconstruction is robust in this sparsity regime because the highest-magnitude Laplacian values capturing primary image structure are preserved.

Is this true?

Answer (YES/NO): NO